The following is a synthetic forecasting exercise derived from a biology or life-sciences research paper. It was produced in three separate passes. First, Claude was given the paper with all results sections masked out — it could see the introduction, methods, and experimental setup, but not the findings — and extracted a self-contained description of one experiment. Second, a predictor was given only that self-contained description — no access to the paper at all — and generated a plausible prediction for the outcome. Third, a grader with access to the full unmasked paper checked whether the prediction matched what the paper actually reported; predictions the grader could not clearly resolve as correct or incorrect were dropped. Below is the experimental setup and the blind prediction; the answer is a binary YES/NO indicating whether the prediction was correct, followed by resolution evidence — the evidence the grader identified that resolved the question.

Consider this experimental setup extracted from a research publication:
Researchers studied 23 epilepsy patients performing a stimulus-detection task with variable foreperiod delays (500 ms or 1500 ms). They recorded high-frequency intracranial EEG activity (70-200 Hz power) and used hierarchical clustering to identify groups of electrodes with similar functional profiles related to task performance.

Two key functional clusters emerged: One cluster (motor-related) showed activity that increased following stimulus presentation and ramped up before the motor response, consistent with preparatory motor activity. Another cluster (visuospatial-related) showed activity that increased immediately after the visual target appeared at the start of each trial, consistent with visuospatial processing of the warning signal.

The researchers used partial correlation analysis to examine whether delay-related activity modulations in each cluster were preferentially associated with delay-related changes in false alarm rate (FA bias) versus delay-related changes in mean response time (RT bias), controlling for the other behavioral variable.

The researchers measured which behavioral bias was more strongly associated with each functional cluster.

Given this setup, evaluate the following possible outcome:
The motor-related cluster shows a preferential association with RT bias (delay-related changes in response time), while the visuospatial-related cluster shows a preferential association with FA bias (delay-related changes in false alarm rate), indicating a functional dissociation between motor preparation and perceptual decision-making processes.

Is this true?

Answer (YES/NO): NO